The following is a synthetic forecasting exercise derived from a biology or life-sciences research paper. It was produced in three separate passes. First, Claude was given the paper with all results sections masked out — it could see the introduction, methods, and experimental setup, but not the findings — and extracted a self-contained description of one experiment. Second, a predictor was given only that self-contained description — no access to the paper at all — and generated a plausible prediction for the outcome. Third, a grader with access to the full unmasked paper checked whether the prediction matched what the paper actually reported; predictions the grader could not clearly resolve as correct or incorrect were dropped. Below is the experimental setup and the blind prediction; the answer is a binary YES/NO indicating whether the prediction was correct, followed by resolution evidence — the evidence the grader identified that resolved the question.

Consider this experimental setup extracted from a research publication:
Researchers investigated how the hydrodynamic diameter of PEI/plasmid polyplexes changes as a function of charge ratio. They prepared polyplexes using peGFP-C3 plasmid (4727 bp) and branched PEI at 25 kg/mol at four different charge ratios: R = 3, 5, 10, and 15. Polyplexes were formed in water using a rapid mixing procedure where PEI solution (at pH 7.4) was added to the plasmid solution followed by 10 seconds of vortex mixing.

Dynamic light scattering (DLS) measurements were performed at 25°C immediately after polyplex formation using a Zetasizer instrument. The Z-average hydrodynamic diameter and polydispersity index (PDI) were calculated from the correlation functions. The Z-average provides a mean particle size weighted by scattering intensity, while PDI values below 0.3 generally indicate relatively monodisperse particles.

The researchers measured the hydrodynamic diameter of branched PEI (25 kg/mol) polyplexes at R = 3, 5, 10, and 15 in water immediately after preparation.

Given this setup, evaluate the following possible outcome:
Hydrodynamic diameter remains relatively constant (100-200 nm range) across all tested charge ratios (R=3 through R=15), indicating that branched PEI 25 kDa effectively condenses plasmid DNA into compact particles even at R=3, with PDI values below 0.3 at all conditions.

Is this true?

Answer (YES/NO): NO